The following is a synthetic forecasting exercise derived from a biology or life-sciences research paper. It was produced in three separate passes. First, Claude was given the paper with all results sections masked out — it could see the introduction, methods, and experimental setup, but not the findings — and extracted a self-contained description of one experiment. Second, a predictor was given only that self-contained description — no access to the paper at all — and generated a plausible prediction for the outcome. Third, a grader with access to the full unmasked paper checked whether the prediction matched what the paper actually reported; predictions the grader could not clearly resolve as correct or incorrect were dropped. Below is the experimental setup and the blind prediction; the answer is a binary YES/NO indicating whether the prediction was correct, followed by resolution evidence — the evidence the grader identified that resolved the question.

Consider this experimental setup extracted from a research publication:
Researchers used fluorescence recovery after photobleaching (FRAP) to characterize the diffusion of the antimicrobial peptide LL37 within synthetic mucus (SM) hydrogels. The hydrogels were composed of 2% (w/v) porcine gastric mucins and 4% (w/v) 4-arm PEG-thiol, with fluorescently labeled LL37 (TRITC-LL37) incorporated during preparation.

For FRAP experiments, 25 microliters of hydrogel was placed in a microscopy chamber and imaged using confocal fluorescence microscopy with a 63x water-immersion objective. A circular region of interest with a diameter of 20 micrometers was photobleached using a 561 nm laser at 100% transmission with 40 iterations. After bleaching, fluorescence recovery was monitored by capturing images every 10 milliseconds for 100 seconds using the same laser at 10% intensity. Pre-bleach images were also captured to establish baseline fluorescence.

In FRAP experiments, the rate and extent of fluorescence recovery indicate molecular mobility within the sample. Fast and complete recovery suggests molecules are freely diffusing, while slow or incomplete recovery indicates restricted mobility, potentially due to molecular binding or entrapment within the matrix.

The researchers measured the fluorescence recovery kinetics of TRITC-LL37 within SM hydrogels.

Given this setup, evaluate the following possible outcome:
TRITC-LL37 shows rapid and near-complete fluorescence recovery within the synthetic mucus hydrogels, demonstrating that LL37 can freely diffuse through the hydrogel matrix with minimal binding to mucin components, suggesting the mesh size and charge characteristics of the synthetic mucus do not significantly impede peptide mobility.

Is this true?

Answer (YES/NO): NO